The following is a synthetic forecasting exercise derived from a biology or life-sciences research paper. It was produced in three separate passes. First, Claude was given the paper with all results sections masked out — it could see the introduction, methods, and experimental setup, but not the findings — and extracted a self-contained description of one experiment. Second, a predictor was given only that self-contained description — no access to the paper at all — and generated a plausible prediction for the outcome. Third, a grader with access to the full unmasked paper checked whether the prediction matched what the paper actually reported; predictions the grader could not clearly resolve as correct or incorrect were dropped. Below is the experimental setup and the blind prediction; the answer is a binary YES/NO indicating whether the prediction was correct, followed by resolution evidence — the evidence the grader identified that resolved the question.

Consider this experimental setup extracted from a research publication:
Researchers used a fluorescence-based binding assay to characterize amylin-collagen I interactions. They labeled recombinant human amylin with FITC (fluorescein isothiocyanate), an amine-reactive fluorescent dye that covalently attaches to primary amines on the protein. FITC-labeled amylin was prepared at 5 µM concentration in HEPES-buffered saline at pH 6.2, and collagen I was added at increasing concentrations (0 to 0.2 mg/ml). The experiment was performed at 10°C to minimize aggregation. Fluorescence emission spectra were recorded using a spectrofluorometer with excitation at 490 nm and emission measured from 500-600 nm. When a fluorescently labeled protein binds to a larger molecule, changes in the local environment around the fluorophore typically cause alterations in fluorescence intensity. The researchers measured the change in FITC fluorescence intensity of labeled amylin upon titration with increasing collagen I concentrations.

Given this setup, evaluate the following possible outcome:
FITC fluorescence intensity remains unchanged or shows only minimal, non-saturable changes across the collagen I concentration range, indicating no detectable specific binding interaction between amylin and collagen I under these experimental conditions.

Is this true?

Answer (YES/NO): NO